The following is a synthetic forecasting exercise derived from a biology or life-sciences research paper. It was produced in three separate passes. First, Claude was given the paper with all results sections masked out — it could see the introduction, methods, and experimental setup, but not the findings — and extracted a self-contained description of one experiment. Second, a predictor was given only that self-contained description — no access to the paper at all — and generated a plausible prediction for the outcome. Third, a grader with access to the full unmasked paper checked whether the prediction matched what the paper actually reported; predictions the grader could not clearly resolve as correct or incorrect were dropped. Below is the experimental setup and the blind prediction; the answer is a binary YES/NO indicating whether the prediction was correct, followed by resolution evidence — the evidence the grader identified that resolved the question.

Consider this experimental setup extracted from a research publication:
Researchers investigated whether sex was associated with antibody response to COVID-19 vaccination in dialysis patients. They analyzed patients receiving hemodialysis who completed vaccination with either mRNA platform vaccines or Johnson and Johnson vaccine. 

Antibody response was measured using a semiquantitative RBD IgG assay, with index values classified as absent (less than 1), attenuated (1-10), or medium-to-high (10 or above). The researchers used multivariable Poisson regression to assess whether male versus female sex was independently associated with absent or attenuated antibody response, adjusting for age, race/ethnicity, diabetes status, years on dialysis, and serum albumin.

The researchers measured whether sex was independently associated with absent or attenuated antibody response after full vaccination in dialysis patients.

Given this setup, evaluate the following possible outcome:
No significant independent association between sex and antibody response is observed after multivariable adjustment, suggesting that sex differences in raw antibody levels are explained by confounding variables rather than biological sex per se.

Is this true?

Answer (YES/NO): YES